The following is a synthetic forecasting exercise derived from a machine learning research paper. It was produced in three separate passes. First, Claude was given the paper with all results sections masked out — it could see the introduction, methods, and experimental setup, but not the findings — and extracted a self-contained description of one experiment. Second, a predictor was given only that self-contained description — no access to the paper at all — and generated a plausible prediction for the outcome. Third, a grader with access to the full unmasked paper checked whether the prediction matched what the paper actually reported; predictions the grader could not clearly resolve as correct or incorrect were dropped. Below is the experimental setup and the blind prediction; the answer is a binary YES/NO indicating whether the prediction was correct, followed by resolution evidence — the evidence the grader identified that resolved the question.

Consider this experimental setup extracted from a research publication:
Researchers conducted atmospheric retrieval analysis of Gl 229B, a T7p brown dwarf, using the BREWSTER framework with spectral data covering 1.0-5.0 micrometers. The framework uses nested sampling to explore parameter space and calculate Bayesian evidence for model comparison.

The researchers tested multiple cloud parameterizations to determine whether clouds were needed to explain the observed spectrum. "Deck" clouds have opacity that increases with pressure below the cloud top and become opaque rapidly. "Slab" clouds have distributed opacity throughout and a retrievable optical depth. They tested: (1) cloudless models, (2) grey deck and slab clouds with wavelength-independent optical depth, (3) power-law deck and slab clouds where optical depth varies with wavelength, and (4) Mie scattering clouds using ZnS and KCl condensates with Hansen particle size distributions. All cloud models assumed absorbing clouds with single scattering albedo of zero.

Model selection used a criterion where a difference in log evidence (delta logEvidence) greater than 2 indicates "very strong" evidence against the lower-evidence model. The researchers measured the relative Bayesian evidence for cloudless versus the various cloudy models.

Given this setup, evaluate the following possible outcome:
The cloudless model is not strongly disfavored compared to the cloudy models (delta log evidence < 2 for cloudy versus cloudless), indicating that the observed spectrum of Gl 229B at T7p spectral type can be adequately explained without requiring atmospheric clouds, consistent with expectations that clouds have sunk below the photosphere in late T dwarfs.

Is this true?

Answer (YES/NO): YES